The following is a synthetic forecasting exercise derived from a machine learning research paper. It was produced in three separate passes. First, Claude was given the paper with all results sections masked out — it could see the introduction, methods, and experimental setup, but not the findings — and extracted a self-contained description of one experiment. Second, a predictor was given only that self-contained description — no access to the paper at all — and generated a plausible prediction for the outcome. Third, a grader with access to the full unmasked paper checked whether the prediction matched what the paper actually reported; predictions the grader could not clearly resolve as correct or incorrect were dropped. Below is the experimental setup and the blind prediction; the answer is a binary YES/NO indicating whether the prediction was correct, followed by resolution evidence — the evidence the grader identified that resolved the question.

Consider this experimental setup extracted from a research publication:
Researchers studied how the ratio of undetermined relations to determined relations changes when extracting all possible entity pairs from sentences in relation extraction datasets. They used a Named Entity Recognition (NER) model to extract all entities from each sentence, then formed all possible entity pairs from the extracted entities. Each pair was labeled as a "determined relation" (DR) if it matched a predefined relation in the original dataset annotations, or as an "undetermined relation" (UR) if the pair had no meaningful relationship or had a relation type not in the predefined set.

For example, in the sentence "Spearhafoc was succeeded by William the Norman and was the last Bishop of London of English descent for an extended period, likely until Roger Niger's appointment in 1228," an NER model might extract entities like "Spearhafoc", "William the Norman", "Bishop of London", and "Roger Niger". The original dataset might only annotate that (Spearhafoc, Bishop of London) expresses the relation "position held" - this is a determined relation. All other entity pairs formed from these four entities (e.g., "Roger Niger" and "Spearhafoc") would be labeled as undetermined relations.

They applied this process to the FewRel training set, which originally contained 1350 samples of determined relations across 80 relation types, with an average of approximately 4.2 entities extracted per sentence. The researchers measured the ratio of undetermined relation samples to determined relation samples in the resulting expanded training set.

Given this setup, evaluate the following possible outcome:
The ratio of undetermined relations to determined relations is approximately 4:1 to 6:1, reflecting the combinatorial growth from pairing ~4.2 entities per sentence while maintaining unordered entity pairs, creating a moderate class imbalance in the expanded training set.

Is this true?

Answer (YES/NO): YES